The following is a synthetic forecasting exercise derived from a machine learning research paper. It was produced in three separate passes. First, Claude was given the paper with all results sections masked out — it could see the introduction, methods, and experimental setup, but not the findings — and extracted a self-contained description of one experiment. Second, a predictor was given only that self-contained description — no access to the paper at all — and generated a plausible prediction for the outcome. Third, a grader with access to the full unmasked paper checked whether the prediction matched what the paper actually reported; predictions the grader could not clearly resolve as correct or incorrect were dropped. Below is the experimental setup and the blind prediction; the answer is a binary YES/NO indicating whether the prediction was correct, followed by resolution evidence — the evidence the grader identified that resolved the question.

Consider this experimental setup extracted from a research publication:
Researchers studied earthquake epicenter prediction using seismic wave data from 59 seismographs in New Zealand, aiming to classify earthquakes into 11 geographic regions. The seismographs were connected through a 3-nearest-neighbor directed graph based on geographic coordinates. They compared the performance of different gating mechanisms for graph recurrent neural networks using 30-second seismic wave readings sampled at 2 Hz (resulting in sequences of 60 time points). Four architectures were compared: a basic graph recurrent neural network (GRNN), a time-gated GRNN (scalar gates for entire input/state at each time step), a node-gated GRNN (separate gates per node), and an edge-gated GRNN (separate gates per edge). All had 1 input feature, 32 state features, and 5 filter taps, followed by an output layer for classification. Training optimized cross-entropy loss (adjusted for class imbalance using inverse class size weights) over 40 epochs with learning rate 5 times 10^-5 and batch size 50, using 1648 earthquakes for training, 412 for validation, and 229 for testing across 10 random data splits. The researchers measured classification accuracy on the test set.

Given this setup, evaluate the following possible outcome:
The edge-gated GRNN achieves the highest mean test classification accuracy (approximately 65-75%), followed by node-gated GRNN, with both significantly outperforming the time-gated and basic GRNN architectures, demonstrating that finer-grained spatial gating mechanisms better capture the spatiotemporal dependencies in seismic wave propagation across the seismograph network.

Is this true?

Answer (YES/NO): NO